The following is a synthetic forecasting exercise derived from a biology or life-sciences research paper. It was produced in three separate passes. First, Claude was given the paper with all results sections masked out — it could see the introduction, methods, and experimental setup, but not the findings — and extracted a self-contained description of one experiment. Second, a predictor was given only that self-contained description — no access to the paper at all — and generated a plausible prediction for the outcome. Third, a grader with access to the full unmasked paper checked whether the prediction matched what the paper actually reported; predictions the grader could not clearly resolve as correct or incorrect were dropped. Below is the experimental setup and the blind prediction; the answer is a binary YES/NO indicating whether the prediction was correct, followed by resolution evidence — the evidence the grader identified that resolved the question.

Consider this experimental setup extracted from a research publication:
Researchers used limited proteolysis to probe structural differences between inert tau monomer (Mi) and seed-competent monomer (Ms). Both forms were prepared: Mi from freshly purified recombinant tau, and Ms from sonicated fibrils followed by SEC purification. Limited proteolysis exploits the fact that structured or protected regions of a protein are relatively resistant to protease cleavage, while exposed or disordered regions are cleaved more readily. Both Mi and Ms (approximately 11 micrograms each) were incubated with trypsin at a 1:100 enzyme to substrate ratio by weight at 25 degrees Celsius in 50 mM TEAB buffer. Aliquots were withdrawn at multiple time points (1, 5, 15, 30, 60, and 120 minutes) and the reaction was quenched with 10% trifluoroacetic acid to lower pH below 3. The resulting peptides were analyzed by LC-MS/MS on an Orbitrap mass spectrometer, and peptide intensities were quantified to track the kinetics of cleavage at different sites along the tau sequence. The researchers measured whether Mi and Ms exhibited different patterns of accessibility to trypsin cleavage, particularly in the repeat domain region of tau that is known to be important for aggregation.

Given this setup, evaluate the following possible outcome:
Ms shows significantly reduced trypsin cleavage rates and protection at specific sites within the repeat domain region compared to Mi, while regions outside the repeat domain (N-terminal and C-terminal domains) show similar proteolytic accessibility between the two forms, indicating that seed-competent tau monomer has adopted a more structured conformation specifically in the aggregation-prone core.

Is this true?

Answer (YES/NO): NO